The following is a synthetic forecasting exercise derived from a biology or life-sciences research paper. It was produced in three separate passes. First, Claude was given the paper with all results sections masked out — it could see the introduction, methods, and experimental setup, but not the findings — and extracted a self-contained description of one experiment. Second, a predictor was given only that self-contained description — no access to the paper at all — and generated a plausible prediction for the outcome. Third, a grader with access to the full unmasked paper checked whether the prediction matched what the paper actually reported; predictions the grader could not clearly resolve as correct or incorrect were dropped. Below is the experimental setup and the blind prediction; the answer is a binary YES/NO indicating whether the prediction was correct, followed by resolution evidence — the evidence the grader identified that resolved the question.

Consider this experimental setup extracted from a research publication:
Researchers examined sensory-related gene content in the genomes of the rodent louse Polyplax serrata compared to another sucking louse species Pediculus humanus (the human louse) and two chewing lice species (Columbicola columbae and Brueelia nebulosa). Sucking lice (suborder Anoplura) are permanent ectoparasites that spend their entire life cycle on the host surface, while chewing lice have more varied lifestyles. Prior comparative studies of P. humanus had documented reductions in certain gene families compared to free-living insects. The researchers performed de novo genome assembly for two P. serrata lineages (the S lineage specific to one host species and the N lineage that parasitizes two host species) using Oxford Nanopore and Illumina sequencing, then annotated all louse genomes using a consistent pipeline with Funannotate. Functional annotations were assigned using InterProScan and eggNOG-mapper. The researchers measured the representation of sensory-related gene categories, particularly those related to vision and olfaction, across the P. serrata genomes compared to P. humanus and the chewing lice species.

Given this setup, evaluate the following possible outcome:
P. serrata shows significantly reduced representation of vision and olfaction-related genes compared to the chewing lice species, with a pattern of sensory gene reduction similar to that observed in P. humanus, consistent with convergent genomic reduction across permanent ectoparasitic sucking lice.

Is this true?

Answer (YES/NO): YES